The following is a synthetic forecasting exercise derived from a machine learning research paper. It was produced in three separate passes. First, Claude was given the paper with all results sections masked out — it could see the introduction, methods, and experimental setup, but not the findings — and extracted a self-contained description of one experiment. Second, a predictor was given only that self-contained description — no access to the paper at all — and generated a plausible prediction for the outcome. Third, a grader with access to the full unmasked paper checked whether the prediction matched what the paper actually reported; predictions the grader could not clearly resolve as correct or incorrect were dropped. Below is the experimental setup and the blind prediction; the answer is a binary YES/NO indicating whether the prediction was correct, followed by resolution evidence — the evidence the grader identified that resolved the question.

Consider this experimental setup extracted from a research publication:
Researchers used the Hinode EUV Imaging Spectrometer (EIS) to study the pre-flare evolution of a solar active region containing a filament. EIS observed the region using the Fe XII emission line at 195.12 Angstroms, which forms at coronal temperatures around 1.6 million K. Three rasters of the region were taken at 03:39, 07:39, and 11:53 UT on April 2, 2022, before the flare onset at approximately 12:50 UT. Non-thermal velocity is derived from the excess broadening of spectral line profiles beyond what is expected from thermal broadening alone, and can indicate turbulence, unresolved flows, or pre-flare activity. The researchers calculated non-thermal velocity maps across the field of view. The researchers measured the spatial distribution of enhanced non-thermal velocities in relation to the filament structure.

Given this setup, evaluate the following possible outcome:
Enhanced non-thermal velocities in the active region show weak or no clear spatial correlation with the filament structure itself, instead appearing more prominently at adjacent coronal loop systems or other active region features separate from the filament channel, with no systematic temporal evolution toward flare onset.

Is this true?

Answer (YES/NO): NO